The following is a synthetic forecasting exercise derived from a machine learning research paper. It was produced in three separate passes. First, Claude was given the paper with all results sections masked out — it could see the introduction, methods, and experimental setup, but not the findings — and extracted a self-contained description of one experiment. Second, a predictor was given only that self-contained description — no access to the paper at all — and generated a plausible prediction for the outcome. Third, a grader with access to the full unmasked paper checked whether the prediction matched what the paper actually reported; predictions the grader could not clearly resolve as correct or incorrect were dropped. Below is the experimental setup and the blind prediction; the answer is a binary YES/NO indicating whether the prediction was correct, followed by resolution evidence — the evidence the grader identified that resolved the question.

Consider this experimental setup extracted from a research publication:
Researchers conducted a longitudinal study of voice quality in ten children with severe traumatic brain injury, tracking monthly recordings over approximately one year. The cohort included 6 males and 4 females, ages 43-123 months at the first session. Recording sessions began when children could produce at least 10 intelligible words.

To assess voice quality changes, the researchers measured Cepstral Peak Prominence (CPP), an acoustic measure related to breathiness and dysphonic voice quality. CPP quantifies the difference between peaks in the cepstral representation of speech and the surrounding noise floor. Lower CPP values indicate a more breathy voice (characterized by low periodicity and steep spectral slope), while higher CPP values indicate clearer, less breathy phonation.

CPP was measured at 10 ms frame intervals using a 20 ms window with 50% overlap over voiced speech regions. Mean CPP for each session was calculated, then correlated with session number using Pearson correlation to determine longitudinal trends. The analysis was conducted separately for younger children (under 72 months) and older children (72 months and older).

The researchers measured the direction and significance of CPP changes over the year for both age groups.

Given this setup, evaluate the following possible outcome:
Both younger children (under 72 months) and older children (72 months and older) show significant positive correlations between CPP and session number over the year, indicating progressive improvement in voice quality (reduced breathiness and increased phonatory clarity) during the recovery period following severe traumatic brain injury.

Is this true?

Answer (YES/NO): NO